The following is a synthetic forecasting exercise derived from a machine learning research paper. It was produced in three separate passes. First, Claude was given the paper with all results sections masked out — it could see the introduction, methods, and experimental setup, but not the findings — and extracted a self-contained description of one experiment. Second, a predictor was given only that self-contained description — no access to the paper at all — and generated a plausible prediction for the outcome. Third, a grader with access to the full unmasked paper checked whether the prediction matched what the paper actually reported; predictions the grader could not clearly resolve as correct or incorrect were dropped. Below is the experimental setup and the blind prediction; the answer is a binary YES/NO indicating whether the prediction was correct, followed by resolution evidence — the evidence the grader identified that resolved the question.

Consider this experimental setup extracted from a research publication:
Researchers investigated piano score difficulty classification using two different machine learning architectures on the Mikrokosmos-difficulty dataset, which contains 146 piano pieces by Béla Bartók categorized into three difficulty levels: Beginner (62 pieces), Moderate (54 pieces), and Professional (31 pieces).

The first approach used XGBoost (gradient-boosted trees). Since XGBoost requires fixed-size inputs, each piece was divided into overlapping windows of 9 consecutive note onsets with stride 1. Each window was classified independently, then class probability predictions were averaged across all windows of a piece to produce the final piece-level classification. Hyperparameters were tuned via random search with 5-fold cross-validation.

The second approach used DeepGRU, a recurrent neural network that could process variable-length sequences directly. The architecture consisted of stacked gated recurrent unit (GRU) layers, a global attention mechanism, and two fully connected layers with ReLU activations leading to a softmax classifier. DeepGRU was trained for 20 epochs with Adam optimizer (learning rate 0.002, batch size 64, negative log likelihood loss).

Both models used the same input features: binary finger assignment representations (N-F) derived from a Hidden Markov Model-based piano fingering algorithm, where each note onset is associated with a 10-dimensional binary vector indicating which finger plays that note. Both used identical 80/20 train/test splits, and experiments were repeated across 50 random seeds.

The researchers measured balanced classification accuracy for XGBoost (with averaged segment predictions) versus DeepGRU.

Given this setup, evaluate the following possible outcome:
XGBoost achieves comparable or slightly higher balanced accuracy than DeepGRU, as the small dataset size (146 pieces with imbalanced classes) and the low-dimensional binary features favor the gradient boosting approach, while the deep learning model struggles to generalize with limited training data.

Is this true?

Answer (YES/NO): NO